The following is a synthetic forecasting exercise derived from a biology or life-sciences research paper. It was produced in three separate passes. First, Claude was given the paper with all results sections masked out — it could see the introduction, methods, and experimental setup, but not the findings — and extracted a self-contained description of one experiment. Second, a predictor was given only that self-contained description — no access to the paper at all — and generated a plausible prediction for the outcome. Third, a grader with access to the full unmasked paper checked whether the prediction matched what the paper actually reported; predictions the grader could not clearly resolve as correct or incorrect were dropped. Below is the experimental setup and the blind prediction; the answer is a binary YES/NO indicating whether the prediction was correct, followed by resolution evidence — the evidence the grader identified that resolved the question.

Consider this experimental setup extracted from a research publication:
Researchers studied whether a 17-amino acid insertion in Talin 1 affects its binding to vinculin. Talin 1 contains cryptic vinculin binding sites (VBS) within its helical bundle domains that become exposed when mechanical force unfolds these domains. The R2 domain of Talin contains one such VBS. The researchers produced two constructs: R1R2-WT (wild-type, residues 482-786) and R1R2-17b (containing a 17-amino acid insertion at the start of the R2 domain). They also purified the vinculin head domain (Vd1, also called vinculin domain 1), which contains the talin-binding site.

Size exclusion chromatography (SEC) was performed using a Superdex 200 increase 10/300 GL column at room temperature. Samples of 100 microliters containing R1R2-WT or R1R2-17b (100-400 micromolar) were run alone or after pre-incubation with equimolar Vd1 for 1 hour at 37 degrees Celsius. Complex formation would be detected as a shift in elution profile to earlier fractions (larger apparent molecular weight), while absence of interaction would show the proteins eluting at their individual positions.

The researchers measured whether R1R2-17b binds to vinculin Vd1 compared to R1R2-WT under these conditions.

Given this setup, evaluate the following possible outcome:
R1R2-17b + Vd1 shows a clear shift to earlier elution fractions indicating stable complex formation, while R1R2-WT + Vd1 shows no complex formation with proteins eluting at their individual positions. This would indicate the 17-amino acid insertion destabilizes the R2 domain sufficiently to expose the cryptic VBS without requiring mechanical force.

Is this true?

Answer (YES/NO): NO